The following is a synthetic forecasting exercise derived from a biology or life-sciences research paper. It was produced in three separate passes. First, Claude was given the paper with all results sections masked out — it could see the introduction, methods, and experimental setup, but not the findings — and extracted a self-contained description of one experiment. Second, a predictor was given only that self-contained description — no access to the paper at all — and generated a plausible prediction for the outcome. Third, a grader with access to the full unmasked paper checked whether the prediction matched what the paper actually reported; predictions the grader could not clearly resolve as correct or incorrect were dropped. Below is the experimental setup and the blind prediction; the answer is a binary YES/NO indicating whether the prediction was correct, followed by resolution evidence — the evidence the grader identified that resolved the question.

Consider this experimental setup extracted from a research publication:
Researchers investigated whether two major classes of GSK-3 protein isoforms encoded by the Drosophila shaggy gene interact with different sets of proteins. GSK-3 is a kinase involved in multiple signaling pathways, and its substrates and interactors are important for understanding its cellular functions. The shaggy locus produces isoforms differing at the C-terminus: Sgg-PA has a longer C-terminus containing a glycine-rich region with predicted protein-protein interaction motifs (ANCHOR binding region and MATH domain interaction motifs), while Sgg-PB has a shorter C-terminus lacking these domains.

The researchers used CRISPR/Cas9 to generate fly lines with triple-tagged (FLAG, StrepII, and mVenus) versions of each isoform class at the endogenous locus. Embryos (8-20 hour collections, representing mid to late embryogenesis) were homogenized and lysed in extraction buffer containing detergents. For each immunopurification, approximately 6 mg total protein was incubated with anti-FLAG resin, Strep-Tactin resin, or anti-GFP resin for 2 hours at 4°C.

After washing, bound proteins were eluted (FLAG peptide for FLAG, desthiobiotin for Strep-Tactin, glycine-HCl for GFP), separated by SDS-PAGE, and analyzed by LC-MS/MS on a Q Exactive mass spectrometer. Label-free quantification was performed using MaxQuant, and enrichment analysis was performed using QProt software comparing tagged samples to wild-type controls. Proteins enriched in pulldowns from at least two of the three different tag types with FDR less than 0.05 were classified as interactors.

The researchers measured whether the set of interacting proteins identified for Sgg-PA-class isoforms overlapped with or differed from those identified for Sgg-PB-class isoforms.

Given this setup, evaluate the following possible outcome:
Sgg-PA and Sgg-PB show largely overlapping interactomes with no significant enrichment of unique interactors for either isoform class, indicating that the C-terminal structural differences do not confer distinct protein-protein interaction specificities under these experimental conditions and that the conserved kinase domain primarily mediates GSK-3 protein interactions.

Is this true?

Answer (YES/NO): NO